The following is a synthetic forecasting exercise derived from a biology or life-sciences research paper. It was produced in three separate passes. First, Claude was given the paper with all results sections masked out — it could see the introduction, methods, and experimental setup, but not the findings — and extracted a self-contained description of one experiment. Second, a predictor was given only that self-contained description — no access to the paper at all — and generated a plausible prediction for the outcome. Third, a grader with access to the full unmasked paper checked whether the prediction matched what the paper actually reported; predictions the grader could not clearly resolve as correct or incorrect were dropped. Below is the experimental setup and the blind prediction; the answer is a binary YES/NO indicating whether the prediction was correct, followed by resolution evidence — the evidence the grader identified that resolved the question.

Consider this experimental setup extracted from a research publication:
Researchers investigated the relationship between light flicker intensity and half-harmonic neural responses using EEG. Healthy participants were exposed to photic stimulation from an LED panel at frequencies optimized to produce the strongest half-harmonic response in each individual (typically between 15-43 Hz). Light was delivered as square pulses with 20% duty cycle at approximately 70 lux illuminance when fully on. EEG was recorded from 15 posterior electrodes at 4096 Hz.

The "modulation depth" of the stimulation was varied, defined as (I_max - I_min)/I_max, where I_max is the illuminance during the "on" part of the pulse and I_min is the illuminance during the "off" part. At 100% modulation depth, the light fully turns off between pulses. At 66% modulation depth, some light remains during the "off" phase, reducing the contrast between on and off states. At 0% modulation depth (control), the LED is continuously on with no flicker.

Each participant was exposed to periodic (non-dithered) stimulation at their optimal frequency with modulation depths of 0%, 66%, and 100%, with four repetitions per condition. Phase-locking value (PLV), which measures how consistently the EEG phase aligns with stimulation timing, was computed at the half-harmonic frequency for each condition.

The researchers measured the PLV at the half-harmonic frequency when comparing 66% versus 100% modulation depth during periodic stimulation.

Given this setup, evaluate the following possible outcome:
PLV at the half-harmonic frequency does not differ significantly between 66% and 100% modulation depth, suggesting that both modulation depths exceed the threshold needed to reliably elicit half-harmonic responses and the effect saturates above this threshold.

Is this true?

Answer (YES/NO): NO